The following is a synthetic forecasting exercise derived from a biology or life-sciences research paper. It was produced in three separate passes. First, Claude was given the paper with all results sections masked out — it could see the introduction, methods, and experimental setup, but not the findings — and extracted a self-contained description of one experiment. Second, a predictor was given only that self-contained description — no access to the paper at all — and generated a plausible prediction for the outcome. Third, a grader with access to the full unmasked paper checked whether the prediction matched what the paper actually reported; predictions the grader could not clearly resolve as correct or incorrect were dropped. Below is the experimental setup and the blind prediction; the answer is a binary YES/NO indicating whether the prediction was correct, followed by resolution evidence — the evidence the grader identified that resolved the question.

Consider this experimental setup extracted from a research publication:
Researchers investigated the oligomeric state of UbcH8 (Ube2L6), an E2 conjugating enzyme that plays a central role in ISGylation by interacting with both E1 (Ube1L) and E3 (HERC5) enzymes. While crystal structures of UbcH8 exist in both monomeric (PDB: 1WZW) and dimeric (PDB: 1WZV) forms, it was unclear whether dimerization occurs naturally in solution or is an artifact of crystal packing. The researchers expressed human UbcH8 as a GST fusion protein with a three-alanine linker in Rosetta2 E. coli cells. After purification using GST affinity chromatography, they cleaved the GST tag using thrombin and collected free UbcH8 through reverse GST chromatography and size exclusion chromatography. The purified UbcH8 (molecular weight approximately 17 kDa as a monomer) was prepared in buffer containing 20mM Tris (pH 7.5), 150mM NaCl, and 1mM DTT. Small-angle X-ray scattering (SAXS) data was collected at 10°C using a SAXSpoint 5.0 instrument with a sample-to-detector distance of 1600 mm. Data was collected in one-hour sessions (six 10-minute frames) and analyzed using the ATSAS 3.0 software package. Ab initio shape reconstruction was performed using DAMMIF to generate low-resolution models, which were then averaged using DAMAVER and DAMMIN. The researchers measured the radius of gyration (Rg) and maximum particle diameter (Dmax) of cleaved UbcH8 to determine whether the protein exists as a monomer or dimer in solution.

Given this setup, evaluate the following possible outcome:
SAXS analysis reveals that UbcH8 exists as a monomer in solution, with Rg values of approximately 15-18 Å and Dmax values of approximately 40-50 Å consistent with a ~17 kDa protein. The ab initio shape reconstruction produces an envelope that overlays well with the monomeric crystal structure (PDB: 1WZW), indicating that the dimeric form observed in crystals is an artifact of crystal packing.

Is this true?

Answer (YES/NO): NO